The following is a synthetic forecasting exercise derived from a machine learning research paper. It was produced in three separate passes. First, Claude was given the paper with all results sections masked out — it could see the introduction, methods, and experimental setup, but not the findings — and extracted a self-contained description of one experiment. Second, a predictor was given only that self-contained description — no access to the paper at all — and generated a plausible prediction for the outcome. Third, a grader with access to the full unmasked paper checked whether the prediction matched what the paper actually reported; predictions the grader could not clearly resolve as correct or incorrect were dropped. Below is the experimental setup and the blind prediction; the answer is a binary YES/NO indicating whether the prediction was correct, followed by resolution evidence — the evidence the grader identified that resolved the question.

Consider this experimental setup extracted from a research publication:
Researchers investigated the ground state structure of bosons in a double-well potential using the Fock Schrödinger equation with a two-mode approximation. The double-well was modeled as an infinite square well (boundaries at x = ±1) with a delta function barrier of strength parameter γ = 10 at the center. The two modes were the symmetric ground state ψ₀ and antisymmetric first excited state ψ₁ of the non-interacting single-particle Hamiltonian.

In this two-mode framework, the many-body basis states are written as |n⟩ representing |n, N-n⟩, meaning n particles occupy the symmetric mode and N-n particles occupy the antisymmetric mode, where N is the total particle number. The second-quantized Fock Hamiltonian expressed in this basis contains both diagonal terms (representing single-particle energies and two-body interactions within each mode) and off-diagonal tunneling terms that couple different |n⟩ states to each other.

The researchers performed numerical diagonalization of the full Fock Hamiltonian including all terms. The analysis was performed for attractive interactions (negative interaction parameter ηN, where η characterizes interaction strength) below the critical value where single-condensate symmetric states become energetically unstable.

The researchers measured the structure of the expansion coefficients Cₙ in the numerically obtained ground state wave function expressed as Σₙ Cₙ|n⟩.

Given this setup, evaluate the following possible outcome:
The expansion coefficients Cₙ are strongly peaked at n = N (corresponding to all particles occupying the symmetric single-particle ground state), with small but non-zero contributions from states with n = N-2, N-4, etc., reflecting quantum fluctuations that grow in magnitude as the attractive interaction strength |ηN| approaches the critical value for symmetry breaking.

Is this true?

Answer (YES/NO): NO